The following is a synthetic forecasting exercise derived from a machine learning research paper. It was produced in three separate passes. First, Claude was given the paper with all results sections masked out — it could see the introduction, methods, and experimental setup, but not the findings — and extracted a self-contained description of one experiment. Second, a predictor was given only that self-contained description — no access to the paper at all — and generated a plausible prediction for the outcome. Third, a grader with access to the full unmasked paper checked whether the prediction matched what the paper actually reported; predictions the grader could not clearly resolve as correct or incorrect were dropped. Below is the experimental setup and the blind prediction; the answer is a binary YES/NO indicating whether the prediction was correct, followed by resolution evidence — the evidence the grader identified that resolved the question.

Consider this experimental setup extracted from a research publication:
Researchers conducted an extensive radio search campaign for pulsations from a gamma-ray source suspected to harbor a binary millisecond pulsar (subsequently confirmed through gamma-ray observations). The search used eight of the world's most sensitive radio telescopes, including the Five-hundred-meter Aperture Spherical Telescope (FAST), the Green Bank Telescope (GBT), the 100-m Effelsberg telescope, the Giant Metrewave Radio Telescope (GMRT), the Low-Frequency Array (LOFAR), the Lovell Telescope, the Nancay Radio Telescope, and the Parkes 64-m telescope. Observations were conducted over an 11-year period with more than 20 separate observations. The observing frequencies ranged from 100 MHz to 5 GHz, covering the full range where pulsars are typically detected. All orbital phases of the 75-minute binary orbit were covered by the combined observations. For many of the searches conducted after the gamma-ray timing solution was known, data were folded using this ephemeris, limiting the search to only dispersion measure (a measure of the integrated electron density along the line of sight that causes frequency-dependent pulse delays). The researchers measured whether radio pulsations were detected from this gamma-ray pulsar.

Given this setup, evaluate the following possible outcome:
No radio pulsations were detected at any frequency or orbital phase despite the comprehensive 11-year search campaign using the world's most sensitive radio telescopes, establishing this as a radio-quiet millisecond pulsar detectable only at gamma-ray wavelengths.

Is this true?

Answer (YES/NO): YES